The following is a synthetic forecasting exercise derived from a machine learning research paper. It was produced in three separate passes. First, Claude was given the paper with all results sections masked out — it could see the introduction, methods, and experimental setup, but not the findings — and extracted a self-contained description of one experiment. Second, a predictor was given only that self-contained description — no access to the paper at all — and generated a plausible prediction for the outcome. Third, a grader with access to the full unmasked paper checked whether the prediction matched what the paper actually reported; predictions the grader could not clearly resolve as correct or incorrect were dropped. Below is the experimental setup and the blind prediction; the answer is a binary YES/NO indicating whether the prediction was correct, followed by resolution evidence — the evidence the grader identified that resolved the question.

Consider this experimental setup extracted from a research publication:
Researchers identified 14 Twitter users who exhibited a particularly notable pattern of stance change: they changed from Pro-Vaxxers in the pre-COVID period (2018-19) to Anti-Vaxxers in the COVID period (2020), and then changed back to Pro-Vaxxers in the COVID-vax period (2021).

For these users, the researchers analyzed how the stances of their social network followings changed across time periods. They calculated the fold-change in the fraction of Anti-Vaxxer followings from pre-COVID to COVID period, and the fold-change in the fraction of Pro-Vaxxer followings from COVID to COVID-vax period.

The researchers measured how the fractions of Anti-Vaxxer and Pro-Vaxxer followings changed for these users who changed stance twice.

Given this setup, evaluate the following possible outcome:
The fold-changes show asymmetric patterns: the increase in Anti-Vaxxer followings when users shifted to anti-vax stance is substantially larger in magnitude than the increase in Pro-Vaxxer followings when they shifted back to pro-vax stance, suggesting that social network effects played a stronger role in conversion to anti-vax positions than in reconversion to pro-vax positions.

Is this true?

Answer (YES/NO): NO